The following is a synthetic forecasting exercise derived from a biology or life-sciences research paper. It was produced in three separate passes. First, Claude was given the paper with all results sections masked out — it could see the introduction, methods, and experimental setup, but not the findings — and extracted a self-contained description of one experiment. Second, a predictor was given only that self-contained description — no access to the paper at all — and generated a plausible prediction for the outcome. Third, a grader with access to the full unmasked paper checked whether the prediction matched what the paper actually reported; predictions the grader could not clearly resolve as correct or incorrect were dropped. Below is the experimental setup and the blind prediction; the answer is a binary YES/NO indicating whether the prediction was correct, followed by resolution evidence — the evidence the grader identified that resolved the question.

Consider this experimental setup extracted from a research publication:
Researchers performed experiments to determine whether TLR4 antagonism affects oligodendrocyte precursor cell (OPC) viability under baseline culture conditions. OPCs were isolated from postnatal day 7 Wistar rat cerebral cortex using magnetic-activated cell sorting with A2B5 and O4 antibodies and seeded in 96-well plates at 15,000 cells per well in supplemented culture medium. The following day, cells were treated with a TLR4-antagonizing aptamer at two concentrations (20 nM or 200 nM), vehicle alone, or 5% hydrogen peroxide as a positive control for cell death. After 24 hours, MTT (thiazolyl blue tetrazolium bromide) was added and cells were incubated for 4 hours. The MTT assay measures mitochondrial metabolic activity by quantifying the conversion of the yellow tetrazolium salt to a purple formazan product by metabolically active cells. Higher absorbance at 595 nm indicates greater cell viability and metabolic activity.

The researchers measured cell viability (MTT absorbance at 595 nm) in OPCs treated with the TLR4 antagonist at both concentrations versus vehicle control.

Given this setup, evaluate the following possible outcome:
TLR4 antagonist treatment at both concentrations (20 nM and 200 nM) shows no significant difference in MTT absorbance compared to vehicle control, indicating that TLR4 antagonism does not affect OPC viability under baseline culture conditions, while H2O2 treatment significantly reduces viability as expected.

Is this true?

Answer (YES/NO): YES